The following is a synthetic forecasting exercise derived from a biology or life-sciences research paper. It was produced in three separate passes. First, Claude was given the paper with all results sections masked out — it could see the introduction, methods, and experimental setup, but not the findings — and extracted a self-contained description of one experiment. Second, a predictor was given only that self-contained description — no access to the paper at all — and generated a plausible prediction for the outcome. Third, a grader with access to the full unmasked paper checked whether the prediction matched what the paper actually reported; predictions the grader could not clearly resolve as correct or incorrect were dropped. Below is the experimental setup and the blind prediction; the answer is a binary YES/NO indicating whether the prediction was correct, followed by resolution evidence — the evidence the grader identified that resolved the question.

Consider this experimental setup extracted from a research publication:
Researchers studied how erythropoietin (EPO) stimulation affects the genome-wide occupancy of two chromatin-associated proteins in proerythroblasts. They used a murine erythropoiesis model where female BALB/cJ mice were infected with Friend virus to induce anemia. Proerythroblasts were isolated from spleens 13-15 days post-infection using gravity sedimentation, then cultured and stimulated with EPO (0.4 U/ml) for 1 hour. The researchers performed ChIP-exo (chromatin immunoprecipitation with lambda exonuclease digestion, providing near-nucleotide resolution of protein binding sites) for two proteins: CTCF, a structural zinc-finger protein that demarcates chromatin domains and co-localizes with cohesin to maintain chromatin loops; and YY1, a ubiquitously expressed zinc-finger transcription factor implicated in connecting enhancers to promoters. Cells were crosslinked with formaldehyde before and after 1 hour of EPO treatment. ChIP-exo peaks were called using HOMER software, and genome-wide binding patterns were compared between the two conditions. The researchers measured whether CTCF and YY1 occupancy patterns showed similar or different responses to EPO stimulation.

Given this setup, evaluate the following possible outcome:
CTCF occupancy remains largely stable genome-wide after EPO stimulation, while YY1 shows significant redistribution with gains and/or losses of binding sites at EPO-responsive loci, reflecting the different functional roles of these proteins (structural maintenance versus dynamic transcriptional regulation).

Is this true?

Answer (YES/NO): YES